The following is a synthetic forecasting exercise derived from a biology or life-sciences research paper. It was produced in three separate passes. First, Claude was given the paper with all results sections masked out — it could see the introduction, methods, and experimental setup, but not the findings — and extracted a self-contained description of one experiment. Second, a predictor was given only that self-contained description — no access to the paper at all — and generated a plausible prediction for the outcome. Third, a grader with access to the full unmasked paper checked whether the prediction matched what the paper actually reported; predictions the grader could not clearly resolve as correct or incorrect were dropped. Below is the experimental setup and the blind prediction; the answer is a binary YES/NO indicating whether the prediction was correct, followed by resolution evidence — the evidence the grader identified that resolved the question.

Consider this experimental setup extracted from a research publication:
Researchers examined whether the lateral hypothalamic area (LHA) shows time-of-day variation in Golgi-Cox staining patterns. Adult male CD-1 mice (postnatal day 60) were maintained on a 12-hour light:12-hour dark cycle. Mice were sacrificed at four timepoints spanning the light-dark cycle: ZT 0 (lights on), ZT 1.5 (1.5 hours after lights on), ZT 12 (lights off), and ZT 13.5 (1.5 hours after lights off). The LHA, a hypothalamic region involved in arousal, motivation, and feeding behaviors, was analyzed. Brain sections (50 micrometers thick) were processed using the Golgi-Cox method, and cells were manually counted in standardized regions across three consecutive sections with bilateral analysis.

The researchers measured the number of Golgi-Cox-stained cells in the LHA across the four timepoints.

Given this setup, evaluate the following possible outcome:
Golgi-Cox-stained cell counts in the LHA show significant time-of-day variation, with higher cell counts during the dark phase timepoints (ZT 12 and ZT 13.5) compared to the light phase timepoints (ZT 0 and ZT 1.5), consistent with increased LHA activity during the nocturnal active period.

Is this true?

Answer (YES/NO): NO